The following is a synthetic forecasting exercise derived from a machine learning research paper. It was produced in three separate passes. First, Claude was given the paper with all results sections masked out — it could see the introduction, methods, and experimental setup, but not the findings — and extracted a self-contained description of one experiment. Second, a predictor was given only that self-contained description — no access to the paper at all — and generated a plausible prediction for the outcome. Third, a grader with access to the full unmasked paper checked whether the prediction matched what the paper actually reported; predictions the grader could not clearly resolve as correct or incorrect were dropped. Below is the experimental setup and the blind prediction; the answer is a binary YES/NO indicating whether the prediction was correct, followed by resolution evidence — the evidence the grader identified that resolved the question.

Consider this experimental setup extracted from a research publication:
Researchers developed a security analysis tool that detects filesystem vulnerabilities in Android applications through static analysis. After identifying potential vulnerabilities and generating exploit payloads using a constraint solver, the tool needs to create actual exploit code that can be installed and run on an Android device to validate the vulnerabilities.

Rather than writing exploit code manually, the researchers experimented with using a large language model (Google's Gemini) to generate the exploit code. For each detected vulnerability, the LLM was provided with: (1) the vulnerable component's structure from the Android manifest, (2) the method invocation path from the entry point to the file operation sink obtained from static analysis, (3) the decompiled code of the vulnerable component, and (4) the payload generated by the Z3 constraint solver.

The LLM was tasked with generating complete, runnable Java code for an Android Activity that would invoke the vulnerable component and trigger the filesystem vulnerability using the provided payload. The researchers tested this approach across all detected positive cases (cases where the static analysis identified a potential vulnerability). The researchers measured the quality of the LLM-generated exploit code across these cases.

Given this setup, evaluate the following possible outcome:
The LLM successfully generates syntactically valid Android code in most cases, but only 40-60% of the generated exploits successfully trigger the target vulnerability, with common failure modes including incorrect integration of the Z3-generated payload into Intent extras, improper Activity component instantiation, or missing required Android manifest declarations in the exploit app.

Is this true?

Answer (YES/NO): NO